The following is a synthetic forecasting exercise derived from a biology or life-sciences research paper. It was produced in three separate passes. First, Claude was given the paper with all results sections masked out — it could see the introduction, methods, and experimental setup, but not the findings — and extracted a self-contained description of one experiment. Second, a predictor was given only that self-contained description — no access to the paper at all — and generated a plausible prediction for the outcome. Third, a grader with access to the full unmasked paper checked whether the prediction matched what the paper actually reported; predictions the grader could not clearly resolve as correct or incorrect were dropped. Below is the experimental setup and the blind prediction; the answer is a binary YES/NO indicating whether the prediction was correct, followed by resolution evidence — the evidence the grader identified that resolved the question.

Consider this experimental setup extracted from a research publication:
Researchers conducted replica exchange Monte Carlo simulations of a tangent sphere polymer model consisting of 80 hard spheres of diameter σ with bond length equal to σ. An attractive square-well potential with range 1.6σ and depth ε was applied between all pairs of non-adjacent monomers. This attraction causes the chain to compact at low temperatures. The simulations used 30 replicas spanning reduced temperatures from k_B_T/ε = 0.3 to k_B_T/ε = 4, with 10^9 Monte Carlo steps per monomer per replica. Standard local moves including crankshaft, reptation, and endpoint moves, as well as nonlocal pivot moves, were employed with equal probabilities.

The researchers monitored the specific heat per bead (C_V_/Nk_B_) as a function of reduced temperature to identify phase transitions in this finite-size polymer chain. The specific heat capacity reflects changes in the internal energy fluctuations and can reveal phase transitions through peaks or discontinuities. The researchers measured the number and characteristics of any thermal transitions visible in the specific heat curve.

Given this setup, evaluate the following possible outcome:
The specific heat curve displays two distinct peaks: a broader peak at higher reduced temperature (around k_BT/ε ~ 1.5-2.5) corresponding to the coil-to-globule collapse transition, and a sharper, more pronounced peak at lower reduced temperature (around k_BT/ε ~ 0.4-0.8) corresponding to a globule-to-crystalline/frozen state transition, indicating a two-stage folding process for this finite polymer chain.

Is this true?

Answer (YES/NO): NO